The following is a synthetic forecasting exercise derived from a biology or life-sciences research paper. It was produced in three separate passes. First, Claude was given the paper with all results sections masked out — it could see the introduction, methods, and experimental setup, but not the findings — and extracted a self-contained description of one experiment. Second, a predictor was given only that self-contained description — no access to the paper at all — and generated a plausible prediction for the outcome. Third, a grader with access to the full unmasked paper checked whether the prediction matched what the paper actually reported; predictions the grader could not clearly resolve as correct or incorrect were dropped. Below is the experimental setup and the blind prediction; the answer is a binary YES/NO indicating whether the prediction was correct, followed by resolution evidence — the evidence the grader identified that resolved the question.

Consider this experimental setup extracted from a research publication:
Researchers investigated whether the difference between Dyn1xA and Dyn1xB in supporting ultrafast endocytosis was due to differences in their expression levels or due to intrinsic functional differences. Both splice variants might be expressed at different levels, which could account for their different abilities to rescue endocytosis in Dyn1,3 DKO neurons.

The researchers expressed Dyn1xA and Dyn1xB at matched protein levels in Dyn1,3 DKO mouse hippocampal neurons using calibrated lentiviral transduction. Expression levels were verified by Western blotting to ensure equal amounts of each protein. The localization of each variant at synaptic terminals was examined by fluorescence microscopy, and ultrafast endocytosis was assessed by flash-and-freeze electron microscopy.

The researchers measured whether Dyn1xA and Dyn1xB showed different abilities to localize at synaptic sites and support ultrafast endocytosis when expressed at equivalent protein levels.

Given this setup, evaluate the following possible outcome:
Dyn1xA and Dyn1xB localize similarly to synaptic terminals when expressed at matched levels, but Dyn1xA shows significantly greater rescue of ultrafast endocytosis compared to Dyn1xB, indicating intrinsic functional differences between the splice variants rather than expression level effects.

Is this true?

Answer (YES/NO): NO